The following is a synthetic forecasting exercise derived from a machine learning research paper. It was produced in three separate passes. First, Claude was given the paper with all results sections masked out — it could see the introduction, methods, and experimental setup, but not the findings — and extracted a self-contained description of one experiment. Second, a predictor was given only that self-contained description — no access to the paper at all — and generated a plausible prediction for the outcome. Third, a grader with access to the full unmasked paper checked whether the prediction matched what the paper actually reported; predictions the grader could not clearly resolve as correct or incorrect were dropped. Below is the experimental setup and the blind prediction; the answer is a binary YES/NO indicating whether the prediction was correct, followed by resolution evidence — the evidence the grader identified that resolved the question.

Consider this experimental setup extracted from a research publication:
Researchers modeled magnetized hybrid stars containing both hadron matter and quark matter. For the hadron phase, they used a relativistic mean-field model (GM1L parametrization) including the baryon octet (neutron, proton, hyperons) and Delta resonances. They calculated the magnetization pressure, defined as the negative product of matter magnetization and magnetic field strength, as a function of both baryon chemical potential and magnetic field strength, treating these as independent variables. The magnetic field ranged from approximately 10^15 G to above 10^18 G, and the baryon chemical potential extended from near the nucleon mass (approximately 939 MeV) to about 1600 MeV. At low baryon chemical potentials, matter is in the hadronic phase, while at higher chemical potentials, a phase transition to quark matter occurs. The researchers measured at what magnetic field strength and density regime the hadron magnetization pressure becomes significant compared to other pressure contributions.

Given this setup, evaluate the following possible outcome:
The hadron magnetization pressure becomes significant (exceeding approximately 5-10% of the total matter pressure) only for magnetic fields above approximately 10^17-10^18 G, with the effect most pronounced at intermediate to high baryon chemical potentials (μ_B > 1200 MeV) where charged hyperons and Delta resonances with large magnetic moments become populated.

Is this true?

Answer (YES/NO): NO